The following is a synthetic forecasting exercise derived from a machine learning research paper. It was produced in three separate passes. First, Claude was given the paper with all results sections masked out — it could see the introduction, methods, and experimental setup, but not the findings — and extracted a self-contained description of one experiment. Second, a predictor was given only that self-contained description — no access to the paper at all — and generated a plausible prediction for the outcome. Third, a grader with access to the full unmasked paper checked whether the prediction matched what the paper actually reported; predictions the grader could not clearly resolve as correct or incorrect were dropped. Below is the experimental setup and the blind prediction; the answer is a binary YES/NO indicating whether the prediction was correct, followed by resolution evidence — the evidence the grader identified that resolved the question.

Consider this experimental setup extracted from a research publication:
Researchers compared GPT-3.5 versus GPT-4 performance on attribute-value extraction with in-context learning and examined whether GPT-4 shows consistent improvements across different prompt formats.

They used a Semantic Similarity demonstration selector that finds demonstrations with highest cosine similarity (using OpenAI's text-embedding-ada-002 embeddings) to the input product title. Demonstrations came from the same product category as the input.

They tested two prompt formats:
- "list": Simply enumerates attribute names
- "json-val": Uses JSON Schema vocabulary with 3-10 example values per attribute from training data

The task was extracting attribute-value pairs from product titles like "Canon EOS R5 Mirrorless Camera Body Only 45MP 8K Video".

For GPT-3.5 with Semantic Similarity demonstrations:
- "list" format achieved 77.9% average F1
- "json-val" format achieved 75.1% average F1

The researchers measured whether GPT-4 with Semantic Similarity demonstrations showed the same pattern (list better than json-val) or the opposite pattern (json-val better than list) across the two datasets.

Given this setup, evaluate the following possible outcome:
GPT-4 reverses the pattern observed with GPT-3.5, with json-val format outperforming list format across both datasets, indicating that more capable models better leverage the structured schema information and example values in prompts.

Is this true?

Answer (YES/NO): NO